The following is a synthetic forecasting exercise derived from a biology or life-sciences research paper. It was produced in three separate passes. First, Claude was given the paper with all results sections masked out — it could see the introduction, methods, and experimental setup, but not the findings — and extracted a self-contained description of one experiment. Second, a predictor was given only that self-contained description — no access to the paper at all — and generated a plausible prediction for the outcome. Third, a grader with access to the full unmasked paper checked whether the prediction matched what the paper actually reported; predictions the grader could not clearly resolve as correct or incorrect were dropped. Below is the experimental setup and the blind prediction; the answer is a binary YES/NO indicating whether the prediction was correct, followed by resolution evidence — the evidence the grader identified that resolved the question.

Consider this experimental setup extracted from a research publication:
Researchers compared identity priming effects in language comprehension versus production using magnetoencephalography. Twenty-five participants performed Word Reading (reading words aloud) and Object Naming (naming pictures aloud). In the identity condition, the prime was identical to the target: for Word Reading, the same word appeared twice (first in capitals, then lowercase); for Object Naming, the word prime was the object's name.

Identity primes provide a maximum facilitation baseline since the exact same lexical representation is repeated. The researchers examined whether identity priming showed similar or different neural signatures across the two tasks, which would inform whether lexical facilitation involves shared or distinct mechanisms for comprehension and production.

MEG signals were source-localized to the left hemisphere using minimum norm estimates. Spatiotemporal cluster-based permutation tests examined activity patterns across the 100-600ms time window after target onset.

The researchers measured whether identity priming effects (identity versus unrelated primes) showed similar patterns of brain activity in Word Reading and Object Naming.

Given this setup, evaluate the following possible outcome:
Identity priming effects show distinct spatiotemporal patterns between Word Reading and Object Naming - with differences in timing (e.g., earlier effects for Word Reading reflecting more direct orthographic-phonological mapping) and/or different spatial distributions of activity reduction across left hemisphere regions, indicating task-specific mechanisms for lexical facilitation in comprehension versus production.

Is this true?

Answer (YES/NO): NO